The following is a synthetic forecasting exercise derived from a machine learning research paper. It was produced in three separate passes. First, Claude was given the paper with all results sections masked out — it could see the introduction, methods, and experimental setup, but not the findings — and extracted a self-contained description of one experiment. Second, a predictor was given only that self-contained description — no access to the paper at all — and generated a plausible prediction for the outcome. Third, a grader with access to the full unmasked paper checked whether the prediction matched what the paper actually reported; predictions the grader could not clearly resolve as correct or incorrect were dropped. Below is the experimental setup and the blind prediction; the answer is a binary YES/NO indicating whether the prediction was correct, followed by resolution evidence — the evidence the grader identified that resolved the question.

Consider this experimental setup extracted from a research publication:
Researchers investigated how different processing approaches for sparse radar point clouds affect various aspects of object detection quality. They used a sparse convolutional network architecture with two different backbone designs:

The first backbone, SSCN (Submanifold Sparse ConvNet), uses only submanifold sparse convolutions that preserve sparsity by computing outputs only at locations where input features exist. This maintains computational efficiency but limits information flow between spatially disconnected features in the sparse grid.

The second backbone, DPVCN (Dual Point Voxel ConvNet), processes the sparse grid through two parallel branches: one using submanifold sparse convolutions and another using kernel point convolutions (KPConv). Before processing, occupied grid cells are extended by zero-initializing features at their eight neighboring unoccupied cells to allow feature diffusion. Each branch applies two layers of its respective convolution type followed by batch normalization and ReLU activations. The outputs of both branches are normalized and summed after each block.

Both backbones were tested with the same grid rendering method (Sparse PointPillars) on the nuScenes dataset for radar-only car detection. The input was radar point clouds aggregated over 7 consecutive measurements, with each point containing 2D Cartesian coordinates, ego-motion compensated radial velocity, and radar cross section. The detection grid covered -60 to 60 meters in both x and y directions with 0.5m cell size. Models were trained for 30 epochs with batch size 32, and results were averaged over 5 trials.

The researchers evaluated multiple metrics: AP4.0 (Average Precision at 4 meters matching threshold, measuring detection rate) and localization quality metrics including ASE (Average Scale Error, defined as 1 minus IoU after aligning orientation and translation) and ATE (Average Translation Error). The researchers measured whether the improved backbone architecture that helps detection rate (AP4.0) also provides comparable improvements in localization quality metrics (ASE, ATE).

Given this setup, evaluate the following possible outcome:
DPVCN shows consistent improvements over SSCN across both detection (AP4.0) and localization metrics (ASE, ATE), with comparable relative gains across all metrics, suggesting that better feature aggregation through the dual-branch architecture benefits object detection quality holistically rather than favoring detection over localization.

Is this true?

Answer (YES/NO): NO